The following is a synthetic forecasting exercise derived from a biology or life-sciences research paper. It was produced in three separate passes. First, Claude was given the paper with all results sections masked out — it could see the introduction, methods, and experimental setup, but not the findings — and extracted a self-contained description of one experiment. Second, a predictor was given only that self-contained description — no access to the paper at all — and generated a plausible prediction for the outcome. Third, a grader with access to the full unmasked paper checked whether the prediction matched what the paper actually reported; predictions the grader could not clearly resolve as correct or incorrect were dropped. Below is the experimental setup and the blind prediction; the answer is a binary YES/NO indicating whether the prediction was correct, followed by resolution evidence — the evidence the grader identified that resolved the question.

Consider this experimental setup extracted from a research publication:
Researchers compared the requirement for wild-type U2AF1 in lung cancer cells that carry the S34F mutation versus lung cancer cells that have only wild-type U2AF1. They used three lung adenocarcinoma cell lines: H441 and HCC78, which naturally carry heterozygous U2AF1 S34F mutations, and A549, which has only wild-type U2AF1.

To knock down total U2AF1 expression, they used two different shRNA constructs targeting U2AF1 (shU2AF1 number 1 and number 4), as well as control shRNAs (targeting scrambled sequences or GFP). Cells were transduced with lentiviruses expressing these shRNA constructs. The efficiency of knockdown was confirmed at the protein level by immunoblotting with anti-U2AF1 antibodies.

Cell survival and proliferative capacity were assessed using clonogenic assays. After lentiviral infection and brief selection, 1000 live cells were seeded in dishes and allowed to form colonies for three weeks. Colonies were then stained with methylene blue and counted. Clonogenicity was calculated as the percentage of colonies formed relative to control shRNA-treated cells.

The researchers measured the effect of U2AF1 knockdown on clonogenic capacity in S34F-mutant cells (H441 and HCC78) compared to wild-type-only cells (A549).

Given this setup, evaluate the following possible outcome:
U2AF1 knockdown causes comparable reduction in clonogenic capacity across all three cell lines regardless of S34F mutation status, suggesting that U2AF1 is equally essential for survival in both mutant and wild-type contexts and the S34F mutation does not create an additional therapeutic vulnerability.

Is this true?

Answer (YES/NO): YES